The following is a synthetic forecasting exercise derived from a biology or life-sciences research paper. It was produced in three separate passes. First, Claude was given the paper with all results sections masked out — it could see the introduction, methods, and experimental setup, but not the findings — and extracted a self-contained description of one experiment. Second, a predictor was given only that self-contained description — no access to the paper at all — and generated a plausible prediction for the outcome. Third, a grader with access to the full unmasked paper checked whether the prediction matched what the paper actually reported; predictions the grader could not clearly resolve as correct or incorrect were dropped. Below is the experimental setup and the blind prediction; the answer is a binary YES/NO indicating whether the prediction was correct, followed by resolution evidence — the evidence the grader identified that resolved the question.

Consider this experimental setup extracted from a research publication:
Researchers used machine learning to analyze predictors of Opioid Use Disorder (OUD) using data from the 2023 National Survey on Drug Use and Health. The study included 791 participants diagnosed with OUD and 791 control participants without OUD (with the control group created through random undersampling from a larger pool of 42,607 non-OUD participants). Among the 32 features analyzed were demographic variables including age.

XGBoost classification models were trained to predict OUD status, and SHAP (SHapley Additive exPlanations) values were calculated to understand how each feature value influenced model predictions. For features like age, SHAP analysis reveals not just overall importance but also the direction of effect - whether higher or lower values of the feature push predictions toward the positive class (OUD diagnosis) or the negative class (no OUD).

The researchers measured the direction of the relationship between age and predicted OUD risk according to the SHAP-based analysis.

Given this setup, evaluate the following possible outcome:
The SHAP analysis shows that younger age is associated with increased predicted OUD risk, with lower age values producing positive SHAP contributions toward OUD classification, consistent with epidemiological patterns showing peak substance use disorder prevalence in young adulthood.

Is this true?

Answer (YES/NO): NO